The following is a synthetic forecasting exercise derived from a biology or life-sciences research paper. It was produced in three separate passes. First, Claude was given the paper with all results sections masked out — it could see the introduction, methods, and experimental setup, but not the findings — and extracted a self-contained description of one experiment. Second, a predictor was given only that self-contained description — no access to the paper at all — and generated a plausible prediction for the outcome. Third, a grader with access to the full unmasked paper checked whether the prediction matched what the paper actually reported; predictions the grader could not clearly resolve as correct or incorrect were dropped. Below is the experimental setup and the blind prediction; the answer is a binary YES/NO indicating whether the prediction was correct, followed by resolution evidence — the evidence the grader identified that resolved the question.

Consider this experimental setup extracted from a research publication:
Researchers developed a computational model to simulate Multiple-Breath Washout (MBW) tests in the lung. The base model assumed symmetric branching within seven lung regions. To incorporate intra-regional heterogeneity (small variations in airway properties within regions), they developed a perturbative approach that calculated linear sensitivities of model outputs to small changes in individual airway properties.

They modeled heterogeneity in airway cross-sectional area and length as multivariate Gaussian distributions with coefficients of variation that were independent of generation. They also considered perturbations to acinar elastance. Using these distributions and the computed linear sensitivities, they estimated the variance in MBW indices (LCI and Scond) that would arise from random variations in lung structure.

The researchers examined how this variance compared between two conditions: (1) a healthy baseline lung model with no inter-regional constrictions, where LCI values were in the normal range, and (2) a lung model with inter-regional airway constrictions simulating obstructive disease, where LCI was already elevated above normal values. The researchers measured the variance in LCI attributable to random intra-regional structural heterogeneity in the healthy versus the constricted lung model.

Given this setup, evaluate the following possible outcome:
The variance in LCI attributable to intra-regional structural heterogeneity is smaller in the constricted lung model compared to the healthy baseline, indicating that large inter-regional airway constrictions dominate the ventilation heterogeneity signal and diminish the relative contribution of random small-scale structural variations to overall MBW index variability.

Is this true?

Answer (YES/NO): NO